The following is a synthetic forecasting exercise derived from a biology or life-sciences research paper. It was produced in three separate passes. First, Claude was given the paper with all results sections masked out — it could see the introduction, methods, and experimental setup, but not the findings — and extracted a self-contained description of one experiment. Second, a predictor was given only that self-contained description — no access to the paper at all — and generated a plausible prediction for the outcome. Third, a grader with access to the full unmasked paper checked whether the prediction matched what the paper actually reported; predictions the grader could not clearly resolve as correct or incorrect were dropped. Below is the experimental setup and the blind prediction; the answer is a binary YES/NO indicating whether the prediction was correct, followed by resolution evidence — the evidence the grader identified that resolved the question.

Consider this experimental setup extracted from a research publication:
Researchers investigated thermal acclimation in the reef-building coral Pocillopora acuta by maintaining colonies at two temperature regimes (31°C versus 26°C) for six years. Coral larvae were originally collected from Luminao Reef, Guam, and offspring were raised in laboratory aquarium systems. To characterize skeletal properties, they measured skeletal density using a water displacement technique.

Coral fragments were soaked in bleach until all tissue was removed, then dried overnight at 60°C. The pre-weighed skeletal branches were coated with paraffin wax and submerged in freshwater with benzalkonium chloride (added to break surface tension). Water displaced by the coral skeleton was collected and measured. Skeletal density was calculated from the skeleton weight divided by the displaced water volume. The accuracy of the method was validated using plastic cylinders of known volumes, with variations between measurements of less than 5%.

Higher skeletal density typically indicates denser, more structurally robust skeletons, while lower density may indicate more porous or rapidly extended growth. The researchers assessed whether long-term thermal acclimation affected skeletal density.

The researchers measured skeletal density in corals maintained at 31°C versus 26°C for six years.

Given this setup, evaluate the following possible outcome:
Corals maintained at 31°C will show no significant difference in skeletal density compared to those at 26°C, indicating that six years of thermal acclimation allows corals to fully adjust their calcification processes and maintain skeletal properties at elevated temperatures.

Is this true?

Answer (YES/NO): NO